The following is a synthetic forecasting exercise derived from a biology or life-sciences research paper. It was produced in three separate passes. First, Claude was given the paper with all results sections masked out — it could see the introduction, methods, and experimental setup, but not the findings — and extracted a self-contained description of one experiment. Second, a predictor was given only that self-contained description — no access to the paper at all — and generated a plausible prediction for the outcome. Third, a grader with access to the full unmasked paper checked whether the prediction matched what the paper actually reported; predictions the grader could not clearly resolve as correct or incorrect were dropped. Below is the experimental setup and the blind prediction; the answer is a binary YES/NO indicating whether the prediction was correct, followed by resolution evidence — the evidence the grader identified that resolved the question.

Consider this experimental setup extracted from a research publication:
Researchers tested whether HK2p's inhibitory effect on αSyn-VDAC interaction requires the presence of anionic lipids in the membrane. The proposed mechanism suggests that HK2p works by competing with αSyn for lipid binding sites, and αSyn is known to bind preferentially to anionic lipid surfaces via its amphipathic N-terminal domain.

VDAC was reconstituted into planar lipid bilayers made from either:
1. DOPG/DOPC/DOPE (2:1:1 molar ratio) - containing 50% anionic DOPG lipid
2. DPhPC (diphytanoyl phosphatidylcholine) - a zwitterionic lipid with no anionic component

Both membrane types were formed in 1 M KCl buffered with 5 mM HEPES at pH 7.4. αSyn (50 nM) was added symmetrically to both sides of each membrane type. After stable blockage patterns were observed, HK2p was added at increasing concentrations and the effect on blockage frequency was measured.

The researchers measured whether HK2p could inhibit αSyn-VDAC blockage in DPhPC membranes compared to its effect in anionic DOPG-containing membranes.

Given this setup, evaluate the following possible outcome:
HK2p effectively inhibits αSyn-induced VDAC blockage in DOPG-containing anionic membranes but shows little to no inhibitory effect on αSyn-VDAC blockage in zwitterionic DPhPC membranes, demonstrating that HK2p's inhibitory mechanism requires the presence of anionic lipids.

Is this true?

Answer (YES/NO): NO